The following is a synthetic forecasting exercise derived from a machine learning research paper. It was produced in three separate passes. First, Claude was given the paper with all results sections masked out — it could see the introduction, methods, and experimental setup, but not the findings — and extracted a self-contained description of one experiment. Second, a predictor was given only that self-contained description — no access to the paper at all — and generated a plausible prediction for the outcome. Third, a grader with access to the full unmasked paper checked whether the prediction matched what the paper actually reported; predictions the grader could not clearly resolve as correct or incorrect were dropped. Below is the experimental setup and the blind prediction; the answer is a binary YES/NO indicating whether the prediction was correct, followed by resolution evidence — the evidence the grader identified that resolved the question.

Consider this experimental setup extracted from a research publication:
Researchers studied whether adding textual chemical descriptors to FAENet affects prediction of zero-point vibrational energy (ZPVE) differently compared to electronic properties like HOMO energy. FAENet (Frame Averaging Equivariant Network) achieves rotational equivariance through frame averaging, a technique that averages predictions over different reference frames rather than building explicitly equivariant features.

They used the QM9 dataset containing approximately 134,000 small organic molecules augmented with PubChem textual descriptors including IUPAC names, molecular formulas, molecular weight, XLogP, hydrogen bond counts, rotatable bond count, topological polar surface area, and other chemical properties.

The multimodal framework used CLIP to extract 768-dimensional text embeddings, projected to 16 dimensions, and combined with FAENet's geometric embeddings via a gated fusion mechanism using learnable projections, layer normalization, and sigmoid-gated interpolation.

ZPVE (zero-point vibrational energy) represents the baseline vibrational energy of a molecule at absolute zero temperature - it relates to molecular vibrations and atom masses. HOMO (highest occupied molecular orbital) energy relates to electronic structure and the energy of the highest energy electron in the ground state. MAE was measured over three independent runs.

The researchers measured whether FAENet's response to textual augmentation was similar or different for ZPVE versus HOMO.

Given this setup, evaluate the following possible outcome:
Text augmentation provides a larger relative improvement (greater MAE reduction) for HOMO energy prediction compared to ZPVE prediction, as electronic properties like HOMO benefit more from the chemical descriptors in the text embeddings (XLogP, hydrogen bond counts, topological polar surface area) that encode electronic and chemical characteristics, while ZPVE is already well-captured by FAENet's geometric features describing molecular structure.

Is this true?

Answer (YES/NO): YES